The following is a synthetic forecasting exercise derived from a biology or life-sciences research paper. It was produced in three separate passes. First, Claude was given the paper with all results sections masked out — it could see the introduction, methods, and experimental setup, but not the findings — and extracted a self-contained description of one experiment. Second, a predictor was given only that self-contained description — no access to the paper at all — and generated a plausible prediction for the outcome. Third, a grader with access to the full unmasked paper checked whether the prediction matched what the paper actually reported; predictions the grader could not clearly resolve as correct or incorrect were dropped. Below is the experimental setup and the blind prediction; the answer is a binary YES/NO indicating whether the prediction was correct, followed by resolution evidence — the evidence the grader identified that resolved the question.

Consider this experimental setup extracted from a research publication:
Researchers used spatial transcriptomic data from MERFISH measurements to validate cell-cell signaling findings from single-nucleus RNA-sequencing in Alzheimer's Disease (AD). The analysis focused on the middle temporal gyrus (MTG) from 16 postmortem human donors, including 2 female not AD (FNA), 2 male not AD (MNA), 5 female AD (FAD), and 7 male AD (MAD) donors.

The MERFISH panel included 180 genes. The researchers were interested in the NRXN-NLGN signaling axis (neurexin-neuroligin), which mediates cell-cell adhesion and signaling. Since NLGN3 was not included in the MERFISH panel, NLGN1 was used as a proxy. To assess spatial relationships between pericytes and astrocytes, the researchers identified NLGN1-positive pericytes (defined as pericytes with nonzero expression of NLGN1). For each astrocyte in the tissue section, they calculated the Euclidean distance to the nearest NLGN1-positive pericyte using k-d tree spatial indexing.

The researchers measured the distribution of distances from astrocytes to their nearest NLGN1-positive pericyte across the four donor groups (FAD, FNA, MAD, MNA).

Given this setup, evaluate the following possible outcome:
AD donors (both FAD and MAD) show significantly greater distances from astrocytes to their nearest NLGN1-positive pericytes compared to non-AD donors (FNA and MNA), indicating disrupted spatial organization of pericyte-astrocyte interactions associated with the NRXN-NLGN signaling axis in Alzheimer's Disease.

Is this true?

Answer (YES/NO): NO